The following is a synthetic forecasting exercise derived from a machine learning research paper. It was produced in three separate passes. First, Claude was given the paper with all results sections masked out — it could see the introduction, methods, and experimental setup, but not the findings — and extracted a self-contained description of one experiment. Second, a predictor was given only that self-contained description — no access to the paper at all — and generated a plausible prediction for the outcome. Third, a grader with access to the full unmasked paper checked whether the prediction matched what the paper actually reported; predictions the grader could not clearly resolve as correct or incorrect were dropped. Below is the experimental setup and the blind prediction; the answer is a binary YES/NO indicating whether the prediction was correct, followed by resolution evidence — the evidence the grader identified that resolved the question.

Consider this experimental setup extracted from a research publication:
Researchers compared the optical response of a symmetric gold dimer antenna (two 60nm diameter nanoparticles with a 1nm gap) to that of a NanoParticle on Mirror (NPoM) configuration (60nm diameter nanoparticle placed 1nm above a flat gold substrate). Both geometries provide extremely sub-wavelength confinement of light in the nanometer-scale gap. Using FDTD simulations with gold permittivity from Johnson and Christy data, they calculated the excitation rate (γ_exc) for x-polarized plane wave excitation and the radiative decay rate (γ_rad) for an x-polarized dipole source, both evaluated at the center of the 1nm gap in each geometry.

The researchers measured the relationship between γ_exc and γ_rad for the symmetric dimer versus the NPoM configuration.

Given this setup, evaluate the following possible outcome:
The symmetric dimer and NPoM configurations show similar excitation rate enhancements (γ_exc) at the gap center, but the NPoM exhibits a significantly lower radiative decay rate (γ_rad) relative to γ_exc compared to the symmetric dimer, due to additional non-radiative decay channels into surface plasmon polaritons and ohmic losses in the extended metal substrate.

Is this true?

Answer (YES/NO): NO